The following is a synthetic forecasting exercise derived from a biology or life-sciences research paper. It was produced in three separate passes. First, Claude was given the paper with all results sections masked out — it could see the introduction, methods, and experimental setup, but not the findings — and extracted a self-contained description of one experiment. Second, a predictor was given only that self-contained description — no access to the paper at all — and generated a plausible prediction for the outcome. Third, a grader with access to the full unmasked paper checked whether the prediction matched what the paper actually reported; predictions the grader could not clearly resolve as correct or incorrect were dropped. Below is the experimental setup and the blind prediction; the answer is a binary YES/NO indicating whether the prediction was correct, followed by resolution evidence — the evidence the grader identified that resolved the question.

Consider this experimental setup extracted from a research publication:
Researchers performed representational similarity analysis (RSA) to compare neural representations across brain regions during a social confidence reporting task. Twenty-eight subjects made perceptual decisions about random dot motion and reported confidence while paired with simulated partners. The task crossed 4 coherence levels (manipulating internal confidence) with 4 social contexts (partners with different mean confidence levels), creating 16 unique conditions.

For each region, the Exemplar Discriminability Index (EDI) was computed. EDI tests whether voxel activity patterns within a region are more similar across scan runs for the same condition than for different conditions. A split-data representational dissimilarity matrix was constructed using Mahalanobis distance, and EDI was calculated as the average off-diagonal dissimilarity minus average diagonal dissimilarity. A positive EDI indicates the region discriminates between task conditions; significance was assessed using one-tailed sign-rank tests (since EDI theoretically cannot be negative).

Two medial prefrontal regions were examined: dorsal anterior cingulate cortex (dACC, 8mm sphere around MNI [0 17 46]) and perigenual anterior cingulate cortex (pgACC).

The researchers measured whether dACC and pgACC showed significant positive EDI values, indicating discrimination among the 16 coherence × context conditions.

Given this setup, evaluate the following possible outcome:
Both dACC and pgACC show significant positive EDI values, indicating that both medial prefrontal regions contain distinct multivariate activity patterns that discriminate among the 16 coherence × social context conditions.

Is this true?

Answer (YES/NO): NO